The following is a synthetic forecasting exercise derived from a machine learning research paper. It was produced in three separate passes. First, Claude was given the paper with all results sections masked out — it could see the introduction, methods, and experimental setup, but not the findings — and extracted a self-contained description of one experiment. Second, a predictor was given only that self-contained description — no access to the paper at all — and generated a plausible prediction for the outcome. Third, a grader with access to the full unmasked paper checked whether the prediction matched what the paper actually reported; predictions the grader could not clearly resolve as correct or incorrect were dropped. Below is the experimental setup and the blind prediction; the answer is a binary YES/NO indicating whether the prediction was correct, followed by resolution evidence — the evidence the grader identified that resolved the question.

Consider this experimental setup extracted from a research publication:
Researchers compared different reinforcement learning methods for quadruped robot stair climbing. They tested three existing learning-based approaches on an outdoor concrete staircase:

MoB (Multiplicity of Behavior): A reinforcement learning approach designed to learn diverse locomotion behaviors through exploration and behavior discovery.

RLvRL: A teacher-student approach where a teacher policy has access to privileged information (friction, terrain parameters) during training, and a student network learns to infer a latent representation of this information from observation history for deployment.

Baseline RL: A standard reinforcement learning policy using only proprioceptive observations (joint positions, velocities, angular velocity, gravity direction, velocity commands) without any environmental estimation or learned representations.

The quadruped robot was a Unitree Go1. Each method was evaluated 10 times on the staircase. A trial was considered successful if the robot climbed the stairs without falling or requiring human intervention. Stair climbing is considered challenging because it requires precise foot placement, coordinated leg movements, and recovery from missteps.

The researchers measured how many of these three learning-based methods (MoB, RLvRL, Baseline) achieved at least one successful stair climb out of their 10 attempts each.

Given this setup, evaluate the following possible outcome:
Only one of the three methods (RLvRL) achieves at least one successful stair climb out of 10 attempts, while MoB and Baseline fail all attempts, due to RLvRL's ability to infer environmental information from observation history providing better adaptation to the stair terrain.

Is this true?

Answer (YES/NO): NO